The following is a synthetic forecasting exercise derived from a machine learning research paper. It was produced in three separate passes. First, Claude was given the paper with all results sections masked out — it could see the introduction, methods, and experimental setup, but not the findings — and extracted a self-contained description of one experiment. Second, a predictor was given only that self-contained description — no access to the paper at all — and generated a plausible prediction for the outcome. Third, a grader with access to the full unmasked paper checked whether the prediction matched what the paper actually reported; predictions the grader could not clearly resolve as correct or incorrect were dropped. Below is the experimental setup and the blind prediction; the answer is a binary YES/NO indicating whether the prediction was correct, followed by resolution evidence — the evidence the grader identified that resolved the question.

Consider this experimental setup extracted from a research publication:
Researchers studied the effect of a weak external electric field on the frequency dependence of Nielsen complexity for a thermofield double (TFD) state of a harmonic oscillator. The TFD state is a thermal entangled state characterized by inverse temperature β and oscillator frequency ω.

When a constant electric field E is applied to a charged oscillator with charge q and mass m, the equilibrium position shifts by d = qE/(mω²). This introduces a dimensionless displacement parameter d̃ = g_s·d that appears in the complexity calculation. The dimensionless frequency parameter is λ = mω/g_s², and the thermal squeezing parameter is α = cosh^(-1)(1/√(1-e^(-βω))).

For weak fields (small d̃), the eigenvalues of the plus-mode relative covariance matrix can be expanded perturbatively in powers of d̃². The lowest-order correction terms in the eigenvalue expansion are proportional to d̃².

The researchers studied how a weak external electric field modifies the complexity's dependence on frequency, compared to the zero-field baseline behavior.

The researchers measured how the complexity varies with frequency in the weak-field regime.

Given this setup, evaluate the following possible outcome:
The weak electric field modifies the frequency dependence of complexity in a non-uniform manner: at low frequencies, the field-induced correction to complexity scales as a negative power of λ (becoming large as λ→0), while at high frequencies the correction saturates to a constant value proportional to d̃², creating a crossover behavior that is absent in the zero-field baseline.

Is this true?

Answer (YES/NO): NO